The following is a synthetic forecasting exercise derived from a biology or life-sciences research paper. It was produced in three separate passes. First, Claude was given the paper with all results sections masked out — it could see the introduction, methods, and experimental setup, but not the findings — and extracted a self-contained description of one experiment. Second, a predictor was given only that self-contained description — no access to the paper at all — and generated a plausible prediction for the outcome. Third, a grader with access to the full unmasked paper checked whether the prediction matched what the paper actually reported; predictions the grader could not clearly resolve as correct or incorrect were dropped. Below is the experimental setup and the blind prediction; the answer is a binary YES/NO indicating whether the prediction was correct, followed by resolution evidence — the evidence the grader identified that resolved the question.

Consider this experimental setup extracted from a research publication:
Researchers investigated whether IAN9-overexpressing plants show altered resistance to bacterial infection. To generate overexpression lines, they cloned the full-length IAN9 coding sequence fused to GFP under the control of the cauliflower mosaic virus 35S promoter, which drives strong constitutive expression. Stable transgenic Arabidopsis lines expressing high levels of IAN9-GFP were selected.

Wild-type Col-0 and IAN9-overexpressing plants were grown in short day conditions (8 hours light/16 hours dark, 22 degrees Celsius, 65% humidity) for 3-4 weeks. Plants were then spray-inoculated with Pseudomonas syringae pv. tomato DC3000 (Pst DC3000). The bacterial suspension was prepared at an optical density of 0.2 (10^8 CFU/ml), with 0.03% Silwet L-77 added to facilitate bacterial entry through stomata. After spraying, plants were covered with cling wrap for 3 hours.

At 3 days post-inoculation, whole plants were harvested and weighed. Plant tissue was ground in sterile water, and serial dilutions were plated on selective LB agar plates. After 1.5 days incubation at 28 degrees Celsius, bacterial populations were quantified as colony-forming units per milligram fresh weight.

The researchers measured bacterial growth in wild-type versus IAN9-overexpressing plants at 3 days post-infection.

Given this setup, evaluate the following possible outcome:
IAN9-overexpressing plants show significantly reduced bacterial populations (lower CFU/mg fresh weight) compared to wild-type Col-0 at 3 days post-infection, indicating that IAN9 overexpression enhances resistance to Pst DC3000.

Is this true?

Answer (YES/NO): NO